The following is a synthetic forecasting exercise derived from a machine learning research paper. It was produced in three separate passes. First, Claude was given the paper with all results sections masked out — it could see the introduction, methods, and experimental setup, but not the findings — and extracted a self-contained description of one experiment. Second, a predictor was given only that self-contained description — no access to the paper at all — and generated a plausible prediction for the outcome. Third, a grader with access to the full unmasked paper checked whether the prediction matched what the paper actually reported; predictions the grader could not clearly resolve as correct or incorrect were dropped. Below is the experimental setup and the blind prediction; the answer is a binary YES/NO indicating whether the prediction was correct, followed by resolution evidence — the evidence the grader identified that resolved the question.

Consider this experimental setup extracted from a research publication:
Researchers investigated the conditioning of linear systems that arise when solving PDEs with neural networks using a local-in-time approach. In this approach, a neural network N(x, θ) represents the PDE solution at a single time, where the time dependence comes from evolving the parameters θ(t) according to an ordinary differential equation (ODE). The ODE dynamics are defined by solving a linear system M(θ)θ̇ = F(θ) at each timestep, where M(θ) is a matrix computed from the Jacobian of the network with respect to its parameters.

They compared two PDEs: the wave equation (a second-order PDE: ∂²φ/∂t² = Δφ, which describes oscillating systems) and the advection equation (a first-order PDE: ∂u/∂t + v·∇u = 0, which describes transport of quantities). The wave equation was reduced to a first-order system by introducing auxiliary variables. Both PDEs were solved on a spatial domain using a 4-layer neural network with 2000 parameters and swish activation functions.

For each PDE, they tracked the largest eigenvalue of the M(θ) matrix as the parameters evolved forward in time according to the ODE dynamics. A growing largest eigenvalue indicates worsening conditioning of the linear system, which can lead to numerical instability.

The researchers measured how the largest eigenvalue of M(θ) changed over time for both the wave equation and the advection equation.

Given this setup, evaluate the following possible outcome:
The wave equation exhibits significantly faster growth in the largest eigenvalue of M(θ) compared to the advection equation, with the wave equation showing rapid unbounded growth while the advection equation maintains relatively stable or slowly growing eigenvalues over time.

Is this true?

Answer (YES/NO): YES